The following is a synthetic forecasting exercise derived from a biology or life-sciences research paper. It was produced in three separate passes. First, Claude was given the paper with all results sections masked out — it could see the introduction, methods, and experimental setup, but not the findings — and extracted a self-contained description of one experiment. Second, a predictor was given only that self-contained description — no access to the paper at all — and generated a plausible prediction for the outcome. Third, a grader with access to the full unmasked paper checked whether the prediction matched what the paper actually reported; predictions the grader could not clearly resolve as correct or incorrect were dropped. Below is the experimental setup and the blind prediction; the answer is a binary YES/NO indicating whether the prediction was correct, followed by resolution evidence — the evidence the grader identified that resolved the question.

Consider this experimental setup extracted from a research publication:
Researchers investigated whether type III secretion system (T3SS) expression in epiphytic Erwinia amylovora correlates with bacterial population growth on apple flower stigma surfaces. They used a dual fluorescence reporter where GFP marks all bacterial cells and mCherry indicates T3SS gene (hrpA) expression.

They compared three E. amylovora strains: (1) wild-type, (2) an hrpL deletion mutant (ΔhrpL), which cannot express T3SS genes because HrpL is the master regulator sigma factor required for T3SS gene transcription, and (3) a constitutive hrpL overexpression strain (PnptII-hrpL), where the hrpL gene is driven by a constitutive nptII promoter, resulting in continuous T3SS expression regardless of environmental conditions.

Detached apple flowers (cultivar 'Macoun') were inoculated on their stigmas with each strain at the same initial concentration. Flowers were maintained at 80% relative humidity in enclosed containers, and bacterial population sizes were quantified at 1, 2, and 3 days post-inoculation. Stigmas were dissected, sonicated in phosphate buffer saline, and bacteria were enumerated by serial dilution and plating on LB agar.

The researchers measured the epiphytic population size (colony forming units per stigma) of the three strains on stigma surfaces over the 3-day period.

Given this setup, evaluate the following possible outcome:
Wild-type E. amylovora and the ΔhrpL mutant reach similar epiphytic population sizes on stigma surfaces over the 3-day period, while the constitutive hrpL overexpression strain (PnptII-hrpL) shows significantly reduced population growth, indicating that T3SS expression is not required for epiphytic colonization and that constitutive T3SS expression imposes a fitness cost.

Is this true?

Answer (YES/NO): NO